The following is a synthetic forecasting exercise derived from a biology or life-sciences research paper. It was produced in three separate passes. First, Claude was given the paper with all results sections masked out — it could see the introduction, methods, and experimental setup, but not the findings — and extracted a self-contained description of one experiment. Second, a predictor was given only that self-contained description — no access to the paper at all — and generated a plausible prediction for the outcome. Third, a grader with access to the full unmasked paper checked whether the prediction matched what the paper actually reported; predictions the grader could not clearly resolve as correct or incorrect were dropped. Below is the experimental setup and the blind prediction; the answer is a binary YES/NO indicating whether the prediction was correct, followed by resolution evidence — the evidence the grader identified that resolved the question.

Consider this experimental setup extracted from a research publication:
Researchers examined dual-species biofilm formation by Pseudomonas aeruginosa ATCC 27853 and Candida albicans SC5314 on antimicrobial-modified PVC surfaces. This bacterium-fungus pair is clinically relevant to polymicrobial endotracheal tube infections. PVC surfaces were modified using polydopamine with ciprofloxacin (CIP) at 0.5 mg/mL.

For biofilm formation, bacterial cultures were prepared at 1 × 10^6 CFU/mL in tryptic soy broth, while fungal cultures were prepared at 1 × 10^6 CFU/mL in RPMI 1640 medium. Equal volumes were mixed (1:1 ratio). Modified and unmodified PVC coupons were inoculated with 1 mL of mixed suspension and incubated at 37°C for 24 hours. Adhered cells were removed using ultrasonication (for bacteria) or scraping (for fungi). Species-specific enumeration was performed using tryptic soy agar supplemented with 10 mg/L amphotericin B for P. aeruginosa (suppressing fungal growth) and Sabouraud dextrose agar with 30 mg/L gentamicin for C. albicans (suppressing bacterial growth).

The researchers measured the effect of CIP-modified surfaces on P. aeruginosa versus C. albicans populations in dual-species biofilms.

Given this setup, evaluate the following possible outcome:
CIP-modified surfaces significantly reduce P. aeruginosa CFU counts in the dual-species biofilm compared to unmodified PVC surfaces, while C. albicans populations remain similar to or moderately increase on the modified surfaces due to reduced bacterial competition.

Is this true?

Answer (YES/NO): YES